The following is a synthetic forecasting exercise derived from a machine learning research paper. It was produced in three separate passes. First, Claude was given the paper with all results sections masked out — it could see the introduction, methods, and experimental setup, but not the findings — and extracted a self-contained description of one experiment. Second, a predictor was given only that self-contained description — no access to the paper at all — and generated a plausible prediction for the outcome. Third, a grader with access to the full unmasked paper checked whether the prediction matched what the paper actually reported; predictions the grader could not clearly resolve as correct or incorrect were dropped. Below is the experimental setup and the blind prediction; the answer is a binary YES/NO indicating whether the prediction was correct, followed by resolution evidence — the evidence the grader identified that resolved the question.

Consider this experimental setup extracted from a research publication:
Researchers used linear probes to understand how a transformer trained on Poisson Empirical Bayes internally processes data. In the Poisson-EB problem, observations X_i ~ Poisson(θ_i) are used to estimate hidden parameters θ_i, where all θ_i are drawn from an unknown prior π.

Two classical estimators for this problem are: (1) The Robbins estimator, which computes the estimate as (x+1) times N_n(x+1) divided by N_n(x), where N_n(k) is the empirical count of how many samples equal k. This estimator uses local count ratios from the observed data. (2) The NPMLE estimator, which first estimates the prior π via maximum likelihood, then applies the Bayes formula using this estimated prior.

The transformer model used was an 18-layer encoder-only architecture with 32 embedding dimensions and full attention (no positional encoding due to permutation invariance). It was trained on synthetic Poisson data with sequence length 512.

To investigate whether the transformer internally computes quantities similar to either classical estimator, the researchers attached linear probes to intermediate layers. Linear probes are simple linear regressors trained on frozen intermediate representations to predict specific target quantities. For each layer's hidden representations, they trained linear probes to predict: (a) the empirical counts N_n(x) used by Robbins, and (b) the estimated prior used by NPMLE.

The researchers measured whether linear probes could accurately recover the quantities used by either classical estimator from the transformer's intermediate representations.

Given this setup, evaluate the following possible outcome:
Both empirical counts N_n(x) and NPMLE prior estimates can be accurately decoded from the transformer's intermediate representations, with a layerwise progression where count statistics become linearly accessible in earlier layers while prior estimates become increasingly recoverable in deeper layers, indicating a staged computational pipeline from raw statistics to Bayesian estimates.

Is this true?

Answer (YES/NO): NO